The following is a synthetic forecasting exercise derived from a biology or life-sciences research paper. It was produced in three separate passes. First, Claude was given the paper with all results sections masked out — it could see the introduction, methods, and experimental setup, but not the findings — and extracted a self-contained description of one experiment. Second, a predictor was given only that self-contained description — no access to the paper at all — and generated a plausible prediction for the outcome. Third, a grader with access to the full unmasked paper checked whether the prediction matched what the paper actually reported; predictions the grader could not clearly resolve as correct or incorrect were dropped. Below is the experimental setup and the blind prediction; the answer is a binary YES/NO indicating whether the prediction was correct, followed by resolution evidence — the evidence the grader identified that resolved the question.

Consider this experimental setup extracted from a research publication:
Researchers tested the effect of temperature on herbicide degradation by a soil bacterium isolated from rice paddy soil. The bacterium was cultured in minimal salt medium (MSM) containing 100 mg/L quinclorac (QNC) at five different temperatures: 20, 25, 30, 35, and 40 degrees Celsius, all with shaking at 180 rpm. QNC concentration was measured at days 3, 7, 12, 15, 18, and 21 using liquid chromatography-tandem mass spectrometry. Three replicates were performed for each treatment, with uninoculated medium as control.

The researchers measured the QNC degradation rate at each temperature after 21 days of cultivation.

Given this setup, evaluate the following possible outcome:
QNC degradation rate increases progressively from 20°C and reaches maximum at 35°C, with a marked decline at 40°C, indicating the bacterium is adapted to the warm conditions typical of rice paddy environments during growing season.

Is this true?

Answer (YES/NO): NO